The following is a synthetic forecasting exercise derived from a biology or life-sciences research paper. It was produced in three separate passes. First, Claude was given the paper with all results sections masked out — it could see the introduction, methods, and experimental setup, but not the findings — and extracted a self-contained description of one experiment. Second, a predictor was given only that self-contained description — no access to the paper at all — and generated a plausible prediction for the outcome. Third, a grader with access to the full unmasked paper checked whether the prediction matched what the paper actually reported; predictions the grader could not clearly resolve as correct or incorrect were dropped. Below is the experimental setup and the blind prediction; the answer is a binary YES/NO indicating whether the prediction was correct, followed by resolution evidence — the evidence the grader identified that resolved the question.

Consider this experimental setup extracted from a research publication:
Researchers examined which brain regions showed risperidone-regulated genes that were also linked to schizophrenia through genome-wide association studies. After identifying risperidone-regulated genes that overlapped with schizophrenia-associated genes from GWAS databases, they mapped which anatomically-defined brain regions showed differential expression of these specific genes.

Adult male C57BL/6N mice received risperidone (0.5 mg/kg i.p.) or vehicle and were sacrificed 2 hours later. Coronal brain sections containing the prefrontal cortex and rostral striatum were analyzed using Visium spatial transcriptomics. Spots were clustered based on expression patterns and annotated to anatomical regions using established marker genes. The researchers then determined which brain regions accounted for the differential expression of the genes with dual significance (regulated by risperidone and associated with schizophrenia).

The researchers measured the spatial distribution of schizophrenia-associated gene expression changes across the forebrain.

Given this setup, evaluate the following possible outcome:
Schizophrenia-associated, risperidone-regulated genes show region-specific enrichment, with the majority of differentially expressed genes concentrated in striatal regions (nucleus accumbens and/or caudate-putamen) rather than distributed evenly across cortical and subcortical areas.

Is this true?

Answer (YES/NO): NO